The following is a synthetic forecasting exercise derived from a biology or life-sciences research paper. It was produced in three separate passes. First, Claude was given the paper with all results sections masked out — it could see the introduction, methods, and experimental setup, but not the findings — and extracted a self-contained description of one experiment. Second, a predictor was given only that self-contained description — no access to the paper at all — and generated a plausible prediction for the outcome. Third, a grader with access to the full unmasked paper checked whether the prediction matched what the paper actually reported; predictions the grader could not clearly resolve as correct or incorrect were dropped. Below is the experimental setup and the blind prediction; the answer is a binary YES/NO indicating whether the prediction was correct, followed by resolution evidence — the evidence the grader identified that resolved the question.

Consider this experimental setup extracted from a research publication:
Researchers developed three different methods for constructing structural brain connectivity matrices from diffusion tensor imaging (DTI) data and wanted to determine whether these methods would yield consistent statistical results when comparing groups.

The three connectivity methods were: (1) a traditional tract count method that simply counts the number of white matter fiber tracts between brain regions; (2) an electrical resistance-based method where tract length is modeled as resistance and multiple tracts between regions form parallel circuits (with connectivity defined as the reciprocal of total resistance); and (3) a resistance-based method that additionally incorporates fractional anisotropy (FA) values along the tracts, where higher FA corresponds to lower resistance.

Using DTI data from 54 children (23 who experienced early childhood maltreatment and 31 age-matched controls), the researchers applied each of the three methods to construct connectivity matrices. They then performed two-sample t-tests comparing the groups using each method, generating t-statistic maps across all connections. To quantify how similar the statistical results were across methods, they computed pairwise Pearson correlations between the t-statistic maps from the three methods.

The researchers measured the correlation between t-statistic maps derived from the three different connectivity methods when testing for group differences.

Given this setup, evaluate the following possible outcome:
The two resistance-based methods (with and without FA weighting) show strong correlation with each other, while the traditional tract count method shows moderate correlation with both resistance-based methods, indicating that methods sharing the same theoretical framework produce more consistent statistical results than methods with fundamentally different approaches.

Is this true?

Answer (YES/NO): NO